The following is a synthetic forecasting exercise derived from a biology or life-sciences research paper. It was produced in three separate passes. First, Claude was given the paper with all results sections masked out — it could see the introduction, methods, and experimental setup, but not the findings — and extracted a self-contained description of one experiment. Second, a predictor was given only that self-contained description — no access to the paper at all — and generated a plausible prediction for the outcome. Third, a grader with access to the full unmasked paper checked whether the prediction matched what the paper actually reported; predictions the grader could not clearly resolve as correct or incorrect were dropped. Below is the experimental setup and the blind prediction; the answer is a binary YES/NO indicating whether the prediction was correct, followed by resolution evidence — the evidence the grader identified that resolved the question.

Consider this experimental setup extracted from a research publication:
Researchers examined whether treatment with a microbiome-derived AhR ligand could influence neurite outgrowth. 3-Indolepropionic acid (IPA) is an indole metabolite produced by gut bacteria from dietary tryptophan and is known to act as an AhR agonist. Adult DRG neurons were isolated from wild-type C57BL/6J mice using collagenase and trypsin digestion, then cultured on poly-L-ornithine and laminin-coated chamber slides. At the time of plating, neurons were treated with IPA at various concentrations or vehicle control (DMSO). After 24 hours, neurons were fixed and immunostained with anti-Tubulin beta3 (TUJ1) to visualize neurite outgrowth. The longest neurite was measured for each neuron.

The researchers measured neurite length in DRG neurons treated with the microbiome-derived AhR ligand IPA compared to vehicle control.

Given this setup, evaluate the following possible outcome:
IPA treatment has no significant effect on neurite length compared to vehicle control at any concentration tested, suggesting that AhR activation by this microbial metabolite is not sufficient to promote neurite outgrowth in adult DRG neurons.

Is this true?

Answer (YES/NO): NO